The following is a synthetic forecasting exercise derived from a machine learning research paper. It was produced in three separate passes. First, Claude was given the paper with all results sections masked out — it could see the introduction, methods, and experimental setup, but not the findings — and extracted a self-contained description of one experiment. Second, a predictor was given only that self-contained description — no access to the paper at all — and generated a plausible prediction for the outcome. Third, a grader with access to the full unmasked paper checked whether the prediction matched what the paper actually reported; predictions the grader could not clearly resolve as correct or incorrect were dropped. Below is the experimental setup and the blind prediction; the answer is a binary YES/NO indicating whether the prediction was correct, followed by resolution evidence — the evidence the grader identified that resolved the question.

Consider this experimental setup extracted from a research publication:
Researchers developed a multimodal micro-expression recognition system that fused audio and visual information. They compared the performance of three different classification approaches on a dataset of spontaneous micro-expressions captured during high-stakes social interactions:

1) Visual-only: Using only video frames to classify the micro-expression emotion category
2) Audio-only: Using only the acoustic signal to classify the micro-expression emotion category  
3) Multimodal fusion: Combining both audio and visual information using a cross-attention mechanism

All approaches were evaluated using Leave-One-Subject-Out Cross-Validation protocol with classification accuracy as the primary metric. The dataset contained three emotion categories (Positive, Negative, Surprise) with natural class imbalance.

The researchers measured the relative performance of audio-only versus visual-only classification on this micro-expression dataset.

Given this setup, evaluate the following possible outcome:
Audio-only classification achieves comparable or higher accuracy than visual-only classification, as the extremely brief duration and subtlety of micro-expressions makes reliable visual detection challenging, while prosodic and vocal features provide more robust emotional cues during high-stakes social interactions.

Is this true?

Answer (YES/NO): NO